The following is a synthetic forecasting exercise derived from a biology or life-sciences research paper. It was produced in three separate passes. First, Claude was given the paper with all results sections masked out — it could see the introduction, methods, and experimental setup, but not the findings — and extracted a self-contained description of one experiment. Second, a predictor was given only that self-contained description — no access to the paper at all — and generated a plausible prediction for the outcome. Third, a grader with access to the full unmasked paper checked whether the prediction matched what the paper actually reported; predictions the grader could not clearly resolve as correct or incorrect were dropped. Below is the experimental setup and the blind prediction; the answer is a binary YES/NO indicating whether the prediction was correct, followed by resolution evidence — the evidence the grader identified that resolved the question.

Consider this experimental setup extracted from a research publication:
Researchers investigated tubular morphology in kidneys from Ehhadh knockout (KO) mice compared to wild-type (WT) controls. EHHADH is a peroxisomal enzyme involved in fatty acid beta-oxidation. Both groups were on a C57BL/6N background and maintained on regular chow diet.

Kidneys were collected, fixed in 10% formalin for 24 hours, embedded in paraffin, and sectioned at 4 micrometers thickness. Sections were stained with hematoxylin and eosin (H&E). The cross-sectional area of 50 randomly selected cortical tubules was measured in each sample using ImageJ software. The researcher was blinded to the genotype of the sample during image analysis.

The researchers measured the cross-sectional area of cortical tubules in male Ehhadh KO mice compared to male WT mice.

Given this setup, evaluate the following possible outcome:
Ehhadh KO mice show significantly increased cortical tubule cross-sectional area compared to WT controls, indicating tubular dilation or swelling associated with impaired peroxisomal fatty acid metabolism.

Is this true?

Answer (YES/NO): YES